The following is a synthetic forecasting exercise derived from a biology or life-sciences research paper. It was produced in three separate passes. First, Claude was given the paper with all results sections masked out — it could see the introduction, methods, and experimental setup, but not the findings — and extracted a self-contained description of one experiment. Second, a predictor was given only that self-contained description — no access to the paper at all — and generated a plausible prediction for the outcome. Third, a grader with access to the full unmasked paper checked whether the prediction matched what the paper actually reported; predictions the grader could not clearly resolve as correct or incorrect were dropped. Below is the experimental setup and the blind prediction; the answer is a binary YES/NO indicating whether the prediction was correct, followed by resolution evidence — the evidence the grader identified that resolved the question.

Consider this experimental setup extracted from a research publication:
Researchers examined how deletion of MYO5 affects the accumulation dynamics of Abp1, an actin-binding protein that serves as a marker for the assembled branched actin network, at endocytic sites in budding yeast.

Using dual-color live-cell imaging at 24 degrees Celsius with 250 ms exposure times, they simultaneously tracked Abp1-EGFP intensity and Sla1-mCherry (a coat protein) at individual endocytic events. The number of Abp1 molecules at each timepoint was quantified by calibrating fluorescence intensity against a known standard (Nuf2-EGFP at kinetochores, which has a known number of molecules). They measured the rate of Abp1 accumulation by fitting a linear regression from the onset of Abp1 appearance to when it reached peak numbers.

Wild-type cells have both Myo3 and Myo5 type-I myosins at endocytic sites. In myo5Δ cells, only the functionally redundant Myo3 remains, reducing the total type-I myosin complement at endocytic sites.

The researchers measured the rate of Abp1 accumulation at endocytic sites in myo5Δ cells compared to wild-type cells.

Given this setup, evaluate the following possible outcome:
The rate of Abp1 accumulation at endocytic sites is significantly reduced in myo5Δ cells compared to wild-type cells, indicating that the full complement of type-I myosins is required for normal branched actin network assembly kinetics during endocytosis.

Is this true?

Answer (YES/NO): YES